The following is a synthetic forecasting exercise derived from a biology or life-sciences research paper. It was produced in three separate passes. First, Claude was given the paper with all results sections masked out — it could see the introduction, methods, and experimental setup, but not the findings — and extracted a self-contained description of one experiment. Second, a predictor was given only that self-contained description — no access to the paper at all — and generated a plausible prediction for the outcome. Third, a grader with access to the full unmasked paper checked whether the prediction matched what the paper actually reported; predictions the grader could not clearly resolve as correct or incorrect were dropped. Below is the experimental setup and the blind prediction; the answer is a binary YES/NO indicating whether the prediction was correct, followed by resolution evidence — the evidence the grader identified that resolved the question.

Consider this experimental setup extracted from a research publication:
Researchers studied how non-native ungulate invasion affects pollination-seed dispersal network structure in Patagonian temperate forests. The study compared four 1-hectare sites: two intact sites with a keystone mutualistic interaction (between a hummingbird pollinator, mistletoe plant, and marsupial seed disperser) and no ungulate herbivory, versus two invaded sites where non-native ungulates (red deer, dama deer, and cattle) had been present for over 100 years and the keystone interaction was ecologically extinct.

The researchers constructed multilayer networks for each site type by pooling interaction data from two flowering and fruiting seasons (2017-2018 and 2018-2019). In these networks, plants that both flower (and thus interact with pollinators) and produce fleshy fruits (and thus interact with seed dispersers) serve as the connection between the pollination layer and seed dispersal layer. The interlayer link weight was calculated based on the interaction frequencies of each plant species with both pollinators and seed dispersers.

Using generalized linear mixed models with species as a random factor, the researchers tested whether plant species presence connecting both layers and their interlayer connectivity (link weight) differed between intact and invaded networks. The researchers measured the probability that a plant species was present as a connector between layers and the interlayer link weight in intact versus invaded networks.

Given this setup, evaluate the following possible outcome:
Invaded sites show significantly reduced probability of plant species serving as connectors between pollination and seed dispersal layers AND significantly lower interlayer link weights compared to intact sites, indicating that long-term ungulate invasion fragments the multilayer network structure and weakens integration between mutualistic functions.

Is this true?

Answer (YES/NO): NO